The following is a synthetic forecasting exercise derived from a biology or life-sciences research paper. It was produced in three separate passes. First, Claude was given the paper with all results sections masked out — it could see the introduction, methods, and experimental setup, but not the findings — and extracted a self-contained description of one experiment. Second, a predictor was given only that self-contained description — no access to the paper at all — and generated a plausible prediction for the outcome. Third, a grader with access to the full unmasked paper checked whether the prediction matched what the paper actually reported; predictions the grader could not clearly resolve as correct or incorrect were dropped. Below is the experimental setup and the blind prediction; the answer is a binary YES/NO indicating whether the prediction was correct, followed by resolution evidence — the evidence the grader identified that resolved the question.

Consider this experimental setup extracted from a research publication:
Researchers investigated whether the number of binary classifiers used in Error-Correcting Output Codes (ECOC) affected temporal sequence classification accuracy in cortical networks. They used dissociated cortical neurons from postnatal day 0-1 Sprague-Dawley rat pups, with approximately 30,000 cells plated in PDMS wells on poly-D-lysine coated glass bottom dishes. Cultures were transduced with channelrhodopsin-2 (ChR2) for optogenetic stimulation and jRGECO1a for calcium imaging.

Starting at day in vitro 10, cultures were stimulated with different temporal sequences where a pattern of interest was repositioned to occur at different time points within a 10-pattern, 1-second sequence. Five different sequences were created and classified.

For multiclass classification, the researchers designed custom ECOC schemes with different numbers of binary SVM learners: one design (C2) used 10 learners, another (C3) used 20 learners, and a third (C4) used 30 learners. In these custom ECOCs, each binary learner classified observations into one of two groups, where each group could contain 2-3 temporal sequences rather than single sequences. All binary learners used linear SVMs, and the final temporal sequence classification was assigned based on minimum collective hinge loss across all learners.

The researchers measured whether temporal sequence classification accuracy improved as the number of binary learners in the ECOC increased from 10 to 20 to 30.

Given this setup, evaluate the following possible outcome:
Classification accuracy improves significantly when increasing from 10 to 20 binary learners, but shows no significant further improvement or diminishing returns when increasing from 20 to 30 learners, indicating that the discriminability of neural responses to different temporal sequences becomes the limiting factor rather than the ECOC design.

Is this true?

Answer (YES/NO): NO